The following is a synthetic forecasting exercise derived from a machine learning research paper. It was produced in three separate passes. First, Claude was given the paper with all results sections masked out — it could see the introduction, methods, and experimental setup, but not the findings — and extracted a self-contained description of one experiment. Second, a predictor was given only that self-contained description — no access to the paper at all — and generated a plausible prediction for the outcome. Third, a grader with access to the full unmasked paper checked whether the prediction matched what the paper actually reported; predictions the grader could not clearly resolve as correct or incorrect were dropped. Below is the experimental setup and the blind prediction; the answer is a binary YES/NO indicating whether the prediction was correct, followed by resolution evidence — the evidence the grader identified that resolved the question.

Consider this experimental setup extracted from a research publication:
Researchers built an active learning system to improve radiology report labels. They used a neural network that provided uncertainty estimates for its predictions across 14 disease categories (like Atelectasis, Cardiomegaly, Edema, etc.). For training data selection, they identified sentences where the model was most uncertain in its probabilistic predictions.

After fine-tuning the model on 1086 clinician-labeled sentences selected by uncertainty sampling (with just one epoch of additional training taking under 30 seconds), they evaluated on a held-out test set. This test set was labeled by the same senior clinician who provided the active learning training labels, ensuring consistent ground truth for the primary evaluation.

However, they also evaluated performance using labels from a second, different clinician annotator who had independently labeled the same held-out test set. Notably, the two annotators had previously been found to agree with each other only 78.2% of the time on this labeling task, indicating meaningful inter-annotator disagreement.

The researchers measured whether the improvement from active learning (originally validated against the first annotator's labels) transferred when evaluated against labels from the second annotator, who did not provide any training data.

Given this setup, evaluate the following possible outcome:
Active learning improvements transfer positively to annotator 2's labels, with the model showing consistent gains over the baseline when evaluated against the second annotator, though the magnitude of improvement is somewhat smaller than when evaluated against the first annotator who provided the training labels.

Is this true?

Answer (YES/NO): YES